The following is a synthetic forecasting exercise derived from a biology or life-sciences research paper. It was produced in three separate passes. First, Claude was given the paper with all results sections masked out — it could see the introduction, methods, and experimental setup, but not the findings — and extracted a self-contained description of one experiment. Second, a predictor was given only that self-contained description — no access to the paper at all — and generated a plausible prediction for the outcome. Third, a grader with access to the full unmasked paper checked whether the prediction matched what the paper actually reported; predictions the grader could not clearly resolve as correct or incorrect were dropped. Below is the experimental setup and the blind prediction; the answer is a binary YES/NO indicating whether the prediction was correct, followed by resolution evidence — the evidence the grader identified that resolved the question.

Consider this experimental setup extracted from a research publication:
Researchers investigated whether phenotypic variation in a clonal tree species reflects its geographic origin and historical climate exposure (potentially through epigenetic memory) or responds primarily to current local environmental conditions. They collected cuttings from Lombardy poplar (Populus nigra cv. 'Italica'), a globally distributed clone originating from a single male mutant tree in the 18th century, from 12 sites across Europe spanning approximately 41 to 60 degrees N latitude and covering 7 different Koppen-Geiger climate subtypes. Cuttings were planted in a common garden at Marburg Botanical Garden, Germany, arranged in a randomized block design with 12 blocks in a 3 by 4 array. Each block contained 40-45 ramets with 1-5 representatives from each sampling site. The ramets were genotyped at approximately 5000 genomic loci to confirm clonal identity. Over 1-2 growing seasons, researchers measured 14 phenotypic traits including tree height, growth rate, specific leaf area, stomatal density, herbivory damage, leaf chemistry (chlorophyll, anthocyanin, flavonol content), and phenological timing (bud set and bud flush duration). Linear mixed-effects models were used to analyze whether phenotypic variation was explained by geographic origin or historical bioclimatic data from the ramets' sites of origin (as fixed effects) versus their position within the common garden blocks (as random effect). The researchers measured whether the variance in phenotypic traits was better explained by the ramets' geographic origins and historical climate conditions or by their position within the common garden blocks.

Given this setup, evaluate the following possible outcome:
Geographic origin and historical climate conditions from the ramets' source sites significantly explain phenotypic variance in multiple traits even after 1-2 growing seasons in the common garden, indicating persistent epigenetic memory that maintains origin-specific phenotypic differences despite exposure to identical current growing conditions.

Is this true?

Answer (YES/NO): NO